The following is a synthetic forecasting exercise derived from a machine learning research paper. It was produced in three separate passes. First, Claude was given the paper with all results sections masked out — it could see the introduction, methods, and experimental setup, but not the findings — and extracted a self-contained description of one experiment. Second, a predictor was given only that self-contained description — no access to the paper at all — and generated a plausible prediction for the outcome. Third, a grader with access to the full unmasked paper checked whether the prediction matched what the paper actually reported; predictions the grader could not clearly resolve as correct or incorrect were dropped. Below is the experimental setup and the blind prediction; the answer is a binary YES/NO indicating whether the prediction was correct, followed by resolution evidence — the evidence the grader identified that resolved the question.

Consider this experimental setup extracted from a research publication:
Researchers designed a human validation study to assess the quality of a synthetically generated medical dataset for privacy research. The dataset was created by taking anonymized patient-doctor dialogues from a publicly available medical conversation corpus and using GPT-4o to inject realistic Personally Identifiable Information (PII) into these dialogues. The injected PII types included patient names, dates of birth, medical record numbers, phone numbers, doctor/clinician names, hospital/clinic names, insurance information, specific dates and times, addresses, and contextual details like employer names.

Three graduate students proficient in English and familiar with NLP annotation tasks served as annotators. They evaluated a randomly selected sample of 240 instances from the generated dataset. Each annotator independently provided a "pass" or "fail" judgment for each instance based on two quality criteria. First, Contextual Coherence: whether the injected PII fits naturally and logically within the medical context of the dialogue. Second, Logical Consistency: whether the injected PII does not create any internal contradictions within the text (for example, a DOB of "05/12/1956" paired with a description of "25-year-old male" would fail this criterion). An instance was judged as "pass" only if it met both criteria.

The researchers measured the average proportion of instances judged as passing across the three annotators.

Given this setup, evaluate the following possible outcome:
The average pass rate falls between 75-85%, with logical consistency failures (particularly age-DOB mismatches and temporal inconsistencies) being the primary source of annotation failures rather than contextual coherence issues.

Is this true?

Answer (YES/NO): NO